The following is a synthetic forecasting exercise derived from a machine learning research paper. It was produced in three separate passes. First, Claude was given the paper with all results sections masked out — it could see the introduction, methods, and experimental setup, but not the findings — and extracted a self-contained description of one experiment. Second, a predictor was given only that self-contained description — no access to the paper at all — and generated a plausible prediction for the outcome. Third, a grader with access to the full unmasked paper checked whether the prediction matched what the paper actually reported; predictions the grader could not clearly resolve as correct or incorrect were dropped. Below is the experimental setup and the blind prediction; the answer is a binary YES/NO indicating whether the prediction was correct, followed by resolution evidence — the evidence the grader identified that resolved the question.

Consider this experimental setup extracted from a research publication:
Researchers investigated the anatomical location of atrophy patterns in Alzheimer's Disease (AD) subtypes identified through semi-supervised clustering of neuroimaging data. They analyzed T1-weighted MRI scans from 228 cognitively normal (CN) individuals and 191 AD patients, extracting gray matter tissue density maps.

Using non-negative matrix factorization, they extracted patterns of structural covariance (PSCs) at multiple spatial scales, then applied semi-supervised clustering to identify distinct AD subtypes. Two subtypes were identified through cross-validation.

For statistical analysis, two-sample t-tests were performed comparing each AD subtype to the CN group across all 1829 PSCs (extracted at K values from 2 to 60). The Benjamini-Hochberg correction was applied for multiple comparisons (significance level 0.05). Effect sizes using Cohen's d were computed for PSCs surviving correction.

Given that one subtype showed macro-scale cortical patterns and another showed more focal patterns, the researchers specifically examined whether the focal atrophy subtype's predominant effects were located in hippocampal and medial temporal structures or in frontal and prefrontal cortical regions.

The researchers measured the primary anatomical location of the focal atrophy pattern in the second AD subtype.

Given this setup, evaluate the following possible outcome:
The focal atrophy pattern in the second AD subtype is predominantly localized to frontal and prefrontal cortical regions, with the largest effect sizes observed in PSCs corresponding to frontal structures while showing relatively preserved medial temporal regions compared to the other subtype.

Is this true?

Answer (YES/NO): NO